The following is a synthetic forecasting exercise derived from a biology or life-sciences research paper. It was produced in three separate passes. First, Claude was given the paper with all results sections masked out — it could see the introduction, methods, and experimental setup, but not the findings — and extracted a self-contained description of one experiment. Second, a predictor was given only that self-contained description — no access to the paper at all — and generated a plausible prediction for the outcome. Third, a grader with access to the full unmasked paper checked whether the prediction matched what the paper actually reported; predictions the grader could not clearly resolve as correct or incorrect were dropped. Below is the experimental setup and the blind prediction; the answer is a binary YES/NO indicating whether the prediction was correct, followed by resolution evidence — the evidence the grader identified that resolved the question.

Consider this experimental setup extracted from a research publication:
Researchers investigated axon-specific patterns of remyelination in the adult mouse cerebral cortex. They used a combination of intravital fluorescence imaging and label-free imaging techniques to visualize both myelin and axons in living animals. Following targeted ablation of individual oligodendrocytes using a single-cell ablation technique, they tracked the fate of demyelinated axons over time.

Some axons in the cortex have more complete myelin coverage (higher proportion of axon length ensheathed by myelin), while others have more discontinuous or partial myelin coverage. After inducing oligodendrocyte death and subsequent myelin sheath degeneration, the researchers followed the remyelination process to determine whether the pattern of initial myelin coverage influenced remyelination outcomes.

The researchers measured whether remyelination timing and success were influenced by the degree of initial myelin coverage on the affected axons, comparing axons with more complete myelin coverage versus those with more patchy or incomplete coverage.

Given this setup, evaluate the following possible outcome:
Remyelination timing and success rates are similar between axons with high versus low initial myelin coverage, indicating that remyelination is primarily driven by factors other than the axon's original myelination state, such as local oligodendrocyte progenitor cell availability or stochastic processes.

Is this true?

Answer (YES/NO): NO